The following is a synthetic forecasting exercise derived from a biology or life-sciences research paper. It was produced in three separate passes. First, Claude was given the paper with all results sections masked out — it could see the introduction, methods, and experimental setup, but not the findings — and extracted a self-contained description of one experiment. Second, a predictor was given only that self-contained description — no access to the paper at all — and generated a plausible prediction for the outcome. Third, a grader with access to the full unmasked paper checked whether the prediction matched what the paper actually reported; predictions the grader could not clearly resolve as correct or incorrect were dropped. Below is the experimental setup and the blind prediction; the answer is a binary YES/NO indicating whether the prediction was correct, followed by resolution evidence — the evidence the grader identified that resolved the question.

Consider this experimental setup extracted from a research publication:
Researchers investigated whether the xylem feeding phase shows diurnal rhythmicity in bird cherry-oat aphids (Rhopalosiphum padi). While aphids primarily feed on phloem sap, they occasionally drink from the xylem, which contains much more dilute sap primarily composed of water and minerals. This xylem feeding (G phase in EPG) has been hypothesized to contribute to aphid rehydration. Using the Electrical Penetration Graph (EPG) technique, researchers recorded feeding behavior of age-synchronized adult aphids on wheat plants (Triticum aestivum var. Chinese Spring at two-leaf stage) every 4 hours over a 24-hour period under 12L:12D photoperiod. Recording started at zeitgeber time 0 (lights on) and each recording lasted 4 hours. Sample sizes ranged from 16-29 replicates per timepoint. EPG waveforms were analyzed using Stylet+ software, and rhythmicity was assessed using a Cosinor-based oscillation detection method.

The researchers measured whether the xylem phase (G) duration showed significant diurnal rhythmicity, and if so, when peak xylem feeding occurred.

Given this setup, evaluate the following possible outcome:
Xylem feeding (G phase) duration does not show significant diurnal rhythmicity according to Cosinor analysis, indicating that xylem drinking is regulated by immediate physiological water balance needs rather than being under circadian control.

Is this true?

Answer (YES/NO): YES